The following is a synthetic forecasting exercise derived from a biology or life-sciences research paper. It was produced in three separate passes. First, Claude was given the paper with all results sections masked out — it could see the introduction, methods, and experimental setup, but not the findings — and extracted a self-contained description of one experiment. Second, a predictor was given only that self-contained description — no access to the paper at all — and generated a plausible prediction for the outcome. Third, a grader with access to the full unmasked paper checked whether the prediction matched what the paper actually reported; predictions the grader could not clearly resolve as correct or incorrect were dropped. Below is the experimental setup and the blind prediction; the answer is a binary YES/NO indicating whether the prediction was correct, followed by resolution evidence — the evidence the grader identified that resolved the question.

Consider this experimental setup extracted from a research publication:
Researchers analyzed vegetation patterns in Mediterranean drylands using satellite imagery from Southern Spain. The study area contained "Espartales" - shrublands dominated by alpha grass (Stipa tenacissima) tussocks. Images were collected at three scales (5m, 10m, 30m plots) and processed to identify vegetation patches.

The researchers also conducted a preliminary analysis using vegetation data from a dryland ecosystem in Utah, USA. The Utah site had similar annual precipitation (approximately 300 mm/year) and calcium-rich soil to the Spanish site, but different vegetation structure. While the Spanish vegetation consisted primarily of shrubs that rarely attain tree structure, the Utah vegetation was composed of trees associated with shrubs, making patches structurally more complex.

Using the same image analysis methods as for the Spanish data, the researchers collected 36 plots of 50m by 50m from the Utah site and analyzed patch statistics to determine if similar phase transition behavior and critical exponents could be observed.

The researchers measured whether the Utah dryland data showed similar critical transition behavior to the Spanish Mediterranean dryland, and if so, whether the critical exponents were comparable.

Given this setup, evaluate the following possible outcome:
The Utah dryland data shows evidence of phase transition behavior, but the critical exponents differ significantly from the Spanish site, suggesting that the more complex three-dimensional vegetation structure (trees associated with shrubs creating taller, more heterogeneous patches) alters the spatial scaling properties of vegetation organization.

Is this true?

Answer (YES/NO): NO